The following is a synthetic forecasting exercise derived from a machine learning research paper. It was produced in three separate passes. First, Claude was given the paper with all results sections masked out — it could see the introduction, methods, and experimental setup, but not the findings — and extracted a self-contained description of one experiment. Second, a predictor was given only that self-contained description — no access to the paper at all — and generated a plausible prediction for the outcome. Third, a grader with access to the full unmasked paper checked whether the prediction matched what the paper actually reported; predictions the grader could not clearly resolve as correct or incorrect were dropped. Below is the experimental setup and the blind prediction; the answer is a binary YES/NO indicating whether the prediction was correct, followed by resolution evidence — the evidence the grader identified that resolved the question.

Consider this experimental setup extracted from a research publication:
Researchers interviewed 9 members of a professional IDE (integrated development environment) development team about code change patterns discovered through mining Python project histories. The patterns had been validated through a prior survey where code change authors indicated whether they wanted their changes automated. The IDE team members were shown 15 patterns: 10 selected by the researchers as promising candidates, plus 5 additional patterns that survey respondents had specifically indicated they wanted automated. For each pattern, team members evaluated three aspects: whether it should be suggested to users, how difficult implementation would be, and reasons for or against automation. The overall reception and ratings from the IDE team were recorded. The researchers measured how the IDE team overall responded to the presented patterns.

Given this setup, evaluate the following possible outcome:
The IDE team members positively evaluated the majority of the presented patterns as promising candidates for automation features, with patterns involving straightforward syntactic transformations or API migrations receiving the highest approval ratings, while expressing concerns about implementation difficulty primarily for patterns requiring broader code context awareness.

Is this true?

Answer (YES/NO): YES